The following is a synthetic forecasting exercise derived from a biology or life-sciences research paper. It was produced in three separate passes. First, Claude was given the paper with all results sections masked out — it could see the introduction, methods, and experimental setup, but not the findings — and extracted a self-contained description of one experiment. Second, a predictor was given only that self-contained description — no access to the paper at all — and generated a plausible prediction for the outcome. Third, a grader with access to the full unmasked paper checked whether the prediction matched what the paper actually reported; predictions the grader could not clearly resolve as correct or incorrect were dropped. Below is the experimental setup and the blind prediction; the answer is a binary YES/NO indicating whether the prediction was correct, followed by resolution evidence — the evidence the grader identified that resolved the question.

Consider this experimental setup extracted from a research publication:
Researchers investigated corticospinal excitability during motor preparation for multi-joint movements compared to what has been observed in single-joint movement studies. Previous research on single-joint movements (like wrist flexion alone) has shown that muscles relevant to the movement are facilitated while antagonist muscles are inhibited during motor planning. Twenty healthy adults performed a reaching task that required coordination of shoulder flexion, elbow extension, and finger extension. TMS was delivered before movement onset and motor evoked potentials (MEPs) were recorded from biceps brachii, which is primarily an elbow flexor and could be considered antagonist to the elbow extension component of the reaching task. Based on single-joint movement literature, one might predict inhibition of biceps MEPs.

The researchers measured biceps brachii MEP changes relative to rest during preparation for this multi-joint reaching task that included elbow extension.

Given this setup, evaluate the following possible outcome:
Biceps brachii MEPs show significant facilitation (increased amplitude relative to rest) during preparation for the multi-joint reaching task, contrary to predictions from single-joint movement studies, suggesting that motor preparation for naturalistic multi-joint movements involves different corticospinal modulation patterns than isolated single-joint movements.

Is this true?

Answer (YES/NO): YES